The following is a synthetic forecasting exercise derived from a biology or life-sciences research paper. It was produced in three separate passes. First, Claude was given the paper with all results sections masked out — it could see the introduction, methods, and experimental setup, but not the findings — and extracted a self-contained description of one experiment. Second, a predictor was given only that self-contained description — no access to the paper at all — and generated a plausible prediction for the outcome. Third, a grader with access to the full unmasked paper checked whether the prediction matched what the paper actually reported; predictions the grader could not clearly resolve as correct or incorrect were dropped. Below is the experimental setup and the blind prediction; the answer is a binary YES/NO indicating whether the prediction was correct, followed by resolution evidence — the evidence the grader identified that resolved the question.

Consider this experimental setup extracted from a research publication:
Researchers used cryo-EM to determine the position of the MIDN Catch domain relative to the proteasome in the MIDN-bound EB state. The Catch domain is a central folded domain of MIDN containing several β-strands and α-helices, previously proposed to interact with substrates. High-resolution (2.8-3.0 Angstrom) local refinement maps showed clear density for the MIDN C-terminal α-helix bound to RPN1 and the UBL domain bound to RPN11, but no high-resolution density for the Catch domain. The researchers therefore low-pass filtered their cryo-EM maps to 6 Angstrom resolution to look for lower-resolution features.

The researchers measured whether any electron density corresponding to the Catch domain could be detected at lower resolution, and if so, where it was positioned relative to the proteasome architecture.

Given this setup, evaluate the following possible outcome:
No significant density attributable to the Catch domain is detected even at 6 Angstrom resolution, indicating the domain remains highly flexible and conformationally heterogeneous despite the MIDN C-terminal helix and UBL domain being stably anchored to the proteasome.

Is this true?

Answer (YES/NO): NO